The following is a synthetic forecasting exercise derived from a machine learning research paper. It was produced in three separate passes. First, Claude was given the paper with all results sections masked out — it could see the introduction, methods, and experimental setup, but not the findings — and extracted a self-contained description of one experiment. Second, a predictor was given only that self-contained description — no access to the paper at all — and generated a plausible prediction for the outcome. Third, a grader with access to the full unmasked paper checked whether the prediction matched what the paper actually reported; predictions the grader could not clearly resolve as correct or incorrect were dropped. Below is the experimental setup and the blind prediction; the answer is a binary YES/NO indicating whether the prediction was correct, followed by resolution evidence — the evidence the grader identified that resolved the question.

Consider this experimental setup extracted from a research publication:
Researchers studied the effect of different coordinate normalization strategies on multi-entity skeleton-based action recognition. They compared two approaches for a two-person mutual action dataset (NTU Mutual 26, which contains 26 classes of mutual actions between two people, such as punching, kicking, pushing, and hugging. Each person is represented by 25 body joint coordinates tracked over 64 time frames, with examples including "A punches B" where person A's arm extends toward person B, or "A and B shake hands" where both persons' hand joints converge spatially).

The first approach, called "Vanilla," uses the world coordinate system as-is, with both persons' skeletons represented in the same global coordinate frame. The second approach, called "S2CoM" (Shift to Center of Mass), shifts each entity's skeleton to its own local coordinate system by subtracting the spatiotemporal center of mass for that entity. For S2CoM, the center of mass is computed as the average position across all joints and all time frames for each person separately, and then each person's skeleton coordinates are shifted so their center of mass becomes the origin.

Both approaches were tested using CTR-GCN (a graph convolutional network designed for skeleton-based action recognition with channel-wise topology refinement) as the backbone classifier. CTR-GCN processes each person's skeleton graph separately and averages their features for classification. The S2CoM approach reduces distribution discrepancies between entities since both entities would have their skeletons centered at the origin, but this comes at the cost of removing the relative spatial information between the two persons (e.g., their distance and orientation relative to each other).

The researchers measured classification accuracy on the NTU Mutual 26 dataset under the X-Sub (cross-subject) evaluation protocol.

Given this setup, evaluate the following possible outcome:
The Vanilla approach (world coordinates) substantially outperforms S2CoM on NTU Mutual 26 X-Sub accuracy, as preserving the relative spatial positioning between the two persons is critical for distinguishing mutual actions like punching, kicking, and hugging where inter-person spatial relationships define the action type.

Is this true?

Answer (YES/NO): NO